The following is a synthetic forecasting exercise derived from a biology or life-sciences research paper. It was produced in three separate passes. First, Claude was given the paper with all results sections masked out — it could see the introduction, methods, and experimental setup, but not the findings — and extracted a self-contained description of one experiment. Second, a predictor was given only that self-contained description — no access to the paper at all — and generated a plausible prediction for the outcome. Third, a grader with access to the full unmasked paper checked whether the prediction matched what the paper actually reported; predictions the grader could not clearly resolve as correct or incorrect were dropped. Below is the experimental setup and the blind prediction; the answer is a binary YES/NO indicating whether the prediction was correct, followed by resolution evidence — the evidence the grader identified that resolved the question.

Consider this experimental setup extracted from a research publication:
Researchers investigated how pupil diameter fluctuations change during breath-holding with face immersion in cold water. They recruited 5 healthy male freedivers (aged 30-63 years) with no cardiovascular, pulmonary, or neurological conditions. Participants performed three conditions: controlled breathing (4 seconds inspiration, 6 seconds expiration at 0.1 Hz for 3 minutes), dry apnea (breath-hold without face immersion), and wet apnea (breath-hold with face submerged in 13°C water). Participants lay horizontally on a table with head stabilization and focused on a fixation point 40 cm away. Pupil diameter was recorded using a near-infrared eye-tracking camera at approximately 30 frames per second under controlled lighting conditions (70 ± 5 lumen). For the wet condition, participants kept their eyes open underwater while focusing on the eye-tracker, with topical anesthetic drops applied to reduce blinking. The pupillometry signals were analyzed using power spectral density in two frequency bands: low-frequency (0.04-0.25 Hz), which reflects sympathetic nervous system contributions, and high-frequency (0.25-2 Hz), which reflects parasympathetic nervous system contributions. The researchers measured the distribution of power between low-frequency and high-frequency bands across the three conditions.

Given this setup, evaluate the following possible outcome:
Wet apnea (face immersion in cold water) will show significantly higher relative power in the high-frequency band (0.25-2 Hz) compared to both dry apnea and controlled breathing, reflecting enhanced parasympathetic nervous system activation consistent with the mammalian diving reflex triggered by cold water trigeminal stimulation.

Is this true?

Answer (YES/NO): YES